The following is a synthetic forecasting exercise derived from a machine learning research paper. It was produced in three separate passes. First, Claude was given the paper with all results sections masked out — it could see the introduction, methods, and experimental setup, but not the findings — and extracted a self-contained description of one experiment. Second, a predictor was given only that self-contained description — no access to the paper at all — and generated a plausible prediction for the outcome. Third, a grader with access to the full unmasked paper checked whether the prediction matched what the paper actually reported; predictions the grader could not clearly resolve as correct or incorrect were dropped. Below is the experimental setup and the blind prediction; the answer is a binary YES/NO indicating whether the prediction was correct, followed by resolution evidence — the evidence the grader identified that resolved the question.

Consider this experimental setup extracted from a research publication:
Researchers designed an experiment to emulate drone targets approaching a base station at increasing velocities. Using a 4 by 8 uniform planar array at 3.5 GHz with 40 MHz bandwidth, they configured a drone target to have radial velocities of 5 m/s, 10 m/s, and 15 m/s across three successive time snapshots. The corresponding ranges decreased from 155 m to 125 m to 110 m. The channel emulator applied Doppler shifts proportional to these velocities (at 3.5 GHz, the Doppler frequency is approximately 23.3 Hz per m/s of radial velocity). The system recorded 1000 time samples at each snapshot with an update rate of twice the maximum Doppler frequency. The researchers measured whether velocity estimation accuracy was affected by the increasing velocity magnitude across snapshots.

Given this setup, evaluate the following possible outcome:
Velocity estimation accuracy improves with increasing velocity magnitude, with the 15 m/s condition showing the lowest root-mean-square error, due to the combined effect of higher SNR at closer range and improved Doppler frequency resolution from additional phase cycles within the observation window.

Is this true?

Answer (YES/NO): NO